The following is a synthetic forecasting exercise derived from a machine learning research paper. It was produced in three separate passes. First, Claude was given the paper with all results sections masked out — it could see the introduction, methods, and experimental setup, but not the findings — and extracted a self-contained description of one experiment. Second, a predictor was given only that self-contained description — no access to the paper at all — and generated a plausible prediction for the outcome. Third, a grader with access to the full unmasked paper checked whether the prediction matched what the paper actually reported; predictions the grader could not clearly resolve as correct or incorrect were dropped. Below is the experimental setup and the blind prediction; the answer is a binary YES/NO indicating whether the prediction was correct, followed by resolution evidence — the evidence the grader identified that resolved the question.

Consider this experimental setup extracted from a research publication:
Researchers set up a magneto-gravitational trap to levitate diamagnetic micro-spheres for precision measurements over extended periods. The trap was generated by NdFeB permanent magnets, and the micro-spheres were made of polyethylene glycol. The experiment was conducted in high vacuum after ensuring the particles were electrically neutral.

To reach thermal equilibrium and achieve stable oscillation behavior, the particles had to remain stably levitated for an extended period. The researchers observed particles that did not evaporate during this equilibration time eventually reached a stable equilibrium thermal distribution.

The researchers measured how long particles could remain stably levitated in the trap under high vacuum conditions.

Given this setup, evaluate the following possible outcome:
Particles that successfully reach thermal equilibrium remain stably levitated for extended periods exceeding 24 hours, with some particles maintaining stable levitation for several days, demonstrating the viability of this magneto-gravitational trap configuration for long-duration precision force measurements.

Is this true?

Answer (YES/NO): YES